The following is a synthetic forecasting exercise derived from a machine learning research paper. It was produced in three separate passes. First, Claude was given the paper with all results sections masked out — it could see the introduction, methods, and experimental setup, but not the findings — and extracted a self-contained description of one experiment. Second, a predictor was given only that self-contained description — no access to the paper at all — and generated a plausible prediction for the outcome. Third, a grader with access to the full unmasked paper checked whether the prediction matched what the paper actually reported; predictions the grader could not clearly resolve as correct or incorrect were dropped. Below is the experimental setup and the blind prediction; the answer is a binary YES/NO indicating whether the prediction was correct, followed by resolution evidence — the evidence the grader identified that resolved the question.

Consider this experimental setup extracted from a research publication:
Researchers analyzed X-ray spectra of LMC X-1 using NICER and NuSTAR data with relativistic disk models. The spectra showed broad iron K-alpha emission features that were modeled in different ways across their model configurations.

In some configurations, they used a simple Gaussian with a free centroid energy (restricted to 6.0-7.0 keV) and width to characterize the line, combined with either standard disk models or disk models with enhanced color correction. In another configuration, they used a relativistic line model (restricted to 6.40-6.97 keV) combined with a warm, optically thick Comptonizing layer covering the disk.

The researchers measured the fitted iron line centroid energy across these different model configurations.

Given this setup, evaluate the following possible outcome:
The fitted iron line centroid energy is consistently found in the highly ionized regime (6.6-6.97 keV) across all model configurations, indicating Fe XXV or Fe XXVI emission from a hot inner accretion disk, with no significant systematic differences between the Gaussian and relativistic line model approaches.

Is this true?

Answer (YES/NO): NO